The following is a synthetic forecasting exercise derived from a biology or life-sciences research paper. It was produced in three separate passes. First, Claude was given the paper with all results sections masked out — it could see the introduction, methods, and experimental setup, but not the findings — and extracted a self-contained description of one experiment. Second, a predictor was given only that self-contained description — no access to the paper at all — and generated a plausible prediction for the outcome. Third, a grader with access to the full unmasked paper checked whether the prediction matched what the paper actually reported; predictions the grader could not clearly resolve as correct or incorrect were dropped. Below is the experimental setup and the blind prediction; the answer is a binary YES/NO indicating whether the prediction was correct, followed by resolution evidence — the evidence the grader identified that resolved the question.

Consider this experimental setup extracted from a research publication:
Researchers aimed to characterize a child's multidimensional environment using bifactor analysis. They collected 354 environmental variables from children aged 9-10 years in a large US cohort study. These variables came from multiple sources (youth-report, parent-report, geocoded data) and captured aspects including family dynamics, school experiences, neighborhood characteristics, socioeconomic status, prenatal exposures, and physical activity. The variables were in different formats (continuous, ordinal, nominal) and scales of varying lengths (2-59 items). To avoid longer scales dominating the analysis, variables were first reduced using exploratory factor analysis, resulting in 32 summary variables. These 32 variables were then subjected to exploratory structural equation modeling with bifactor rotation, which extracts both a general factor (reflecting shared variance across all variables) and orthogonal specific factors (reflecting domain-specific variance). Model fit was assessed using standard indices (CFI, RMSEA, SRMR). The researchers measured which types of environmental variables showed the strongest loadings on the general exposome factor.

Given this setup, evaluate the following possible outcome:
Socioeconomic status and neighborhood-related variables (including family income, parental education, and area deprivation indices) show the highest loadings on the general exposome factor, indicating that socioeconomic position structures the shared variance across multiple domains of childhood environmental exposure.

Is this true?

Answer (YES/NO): YES